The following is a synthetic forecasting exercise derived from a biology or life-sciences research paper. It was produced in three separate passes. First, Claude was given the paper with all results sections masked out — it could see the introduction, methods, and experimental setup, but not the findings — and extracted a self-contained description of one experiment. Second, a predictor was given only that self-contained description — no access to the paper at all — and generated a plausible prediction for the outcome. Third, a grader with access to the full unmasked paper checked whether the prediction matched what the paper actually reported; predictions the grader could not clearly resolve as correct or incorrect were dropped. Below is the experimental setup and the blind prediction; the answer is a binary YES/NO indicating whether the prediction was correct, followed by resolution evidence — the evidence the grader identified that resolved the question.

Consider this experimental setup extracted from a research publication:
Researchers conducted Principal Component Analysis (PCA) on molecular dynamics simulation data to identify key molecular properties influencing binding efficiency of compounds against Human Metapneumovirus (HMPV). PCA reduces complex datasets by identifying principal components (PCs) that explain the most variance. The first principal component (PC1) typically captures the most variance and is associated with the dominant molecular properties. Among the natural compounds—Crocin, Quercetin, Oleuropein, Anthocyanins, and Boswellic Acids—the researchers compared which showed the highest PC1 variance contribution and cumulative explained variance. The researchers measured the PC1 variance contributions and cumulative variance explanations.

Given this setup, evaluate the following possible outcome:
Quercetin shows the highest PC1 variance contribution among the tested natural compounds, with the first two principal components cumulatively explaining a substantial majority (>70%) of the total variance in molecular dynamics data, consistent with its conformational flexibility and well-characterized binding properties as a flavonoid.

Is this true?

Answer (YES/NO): NO